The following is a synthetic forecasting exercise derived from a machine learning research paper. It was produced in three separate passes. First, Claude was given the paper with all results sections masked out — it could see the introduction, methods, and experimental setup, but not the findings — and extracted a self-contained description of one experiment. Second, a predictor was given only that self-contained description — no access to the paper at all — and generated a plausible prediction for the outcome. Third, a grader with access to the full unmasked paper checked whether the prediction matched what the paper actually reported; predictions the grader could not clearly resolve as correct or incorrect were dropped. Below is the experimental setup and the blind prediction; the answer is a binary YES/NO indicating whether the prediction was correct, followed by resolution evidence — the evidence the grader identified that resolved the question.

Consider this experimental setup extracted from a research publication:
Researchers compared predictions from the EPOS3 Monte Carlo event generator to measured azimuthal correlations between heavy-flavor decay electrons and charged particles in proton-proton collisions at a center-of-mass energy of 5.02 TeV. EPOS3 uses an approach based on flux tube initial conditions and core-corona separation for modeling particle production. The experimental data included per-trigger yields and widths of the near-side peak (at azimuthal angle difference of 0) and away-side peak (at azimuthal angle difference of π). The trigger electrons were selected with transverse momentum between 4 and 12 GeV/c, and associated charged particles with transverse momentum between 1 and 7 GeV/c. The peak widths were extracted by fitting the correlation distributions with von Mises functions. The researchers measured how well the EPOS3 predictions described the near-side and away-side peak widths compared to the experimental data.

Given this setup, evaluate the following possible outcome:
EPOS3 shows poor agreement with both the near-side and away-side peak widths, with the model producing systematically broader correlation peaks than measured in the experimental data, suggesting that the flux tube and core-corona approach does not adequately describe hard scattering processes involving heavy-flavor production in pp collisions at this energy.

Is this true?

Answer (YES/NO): NO